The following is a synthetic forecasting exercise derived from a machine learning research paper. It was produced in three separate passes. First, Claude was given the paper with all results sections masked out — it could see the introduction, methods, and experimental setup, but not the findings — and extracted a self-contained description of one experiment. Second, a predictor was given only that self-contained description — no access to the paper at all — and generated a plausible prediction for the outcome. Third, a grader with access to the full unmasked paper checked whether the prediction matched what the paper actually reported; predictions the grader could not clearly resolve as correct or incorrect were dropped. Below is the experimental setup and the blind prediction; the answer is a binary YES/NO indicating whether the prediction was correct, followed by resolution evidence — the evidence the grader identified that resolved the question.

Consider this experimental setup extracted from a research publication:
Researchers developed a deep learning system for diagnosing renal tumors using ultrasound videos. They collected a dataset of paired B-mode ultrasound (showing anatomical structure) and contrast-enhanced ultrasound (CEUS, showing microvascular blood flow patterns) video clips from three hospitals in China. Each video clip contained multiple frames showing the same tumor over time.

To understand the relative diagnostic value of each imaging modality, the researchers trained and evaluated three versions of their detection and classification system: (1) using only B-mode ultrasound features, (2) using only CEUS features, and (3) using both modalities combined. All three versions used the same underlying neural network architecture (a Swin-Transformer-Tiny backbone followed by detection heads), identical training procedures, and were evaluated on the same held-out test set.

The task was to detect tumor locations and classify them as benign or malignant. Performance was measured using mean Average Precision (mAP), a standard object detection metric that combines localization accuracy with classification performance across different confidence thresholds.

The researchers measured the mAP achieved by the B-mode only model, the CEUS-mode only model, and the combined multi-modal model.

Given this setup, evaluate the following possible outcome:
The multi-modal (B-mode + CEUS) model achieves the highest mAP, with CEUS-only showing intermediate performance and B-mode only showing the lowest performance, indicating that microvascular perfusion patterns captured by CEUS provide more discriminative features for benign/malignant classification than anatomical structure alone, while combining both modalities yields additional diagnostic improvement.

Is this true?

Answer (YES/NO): NO